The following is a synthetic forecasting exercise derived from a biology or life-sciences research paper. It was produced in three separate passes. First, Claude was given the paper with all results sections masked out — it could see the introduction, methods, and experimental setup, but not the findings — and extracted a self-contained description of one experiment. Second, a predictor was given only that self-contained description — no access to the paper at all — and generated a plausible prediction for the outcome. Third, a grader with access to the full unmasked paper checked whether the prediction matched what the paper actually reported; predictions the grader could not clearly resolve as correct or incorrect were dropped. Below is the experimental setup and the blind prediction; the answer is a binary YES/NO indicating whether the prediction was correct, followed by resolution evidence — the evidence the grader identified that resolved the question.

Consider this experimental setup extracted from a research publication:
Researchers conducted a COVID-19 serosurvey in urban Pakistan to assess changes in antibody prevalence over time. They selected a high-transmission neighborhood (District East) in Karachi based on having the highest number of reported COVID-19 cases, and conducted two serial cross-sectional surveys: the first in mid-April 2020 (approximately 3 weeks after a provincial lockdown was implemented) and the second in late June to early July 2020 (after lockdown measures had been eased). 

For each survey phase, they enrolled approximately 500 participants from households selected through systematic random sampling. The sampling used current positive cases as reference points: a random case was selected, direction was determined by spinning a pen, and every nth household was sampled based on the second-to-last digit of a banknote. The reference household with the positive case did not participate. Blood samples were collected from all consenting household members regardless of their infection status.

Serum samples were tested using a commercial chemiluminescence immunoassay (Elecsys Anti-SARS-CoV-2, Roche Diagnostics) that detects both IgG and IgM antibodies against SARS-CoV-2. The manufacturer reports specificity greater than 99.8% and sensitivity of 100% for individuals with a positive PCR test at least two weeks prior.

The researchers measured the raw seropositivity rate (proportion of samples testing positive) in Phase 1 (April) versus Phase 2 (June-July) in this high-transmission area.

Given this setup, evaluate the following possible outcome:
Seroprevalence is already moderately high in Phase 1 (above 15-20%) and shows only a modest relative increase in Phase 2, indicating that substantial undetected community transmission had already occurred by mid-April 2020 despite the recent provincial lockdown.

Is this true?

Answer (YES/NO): NO